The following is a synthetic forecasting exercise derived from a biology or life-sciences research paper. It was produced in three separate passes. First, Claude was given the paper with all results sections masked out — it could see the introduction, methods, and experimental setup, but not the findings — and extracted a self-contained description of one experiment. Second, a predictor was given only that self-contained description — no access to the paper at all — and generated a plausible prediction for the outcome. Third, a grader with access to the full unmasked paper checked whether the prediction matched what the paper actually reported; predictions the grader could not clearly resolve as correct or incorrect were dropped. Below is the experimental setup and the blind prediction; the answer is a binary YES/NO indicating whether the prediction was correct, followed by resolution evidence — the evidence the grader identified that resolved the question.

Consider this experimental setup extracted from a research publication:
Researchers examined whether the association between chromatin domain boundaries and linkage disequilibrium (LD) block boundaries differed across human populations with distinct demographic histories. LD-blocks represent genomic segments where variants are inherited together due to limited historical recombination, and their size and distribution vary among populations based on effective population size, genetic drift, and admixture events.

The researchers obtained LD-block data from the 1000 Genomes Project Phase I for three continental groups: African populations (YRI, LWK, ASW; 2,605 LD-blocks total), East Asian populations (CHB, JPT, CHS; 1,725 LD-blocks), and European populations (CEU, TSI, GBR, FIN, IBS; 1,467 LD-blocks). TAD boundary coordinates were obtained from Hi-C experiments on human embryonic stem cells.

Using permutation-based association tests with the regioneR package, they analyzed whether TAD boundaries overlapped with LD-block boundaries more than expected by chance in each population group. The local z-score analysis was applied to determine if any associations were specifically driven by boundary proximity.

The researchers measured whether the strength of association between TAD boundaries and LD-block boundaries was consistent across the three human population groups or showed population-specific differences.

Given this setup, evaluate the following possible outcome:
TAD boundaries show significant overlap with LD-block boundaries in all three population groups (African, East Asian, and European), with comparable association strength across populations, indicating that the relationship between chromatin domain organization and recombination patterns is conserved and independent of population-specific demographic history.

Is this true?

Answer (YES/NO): NO